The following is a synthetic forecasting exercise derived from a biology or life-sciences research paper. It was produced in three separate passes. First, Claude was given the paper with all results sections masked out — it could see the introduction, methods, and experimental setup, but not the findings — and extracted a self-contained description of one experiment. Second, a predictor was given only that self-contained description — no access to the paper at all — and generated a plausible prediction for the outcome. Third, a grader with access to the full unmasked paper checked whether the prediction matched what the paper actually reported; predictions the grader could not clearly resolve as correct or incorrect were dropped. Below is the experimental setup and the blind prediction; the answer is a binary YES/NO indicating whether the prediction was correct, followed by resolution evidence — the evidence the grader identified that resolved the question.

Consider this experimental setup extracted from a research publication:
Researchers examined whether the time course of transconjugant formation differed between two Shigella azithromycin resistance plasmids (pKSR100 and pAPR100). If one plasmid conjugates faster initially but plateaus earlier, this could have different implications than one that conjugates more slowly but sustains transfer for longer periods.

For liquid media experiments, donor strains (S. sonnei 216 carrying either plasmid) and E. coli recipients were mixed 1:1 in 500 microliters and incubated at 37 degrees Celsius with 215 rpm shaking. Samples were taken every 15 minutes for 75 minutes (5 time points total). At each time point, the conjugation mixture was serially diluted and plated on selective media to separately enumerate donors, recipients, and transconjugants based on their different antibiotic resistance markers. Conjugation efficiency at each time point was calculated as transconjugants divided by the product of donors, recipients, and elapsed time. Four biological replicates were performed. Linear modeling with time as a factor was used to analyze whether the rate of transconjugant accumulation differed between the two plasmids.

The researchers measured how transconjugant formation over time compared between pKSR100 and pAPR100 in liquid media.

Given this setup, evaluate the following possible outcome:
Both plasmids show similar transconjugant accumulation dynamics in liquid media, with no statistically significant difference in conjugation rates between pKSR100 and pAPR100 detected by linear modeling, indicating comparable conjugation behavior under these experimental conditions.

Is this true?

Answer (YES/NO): YES